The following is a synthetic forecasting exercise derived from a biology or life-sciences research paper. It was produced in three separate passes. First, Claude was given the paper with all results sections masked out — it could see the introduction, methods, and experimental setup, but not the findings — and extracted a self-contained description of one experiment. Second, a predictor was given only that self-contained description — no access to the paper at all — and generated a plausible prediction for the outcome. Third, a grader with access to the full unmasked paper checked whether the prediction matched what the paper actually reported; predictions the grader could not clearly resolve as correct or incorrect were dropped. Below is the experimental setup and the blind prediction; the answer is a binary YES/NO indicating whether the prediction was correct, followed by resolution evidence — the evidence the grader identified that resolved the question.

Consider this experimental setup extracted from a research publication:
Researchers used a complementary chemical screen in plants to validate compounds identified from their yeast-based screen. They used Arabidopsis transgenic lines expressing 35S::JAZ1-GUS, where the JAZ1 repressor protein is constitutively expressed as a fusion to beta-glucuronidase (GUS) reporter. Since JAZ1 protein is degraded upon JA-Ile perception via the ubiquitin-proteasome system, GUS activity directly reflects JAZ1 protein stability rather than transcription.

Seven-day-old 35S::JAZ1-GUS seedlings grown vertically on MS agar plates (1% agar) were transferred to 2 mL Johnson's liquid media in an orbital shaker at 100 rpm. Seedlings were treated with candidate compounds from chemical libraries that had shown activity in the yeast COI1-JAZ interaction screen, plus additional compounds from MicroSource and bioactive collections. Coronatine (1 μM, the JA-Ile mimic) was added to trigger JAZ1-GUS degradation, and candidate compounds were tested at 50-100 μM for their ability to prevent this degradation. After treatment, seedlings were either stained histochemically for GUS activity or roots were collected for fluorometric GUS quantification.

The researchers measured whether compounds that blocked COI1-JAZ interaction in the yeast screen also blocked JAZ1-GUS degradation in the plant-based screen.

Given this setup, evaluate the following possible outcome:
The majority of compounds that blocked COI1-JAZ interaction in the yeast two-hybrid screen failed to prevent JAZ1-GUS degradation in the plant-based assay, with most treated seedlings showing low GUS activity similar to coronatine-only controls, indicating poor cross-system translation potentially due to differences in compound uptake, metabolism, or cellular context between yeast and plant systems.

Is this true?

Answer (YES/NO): NO